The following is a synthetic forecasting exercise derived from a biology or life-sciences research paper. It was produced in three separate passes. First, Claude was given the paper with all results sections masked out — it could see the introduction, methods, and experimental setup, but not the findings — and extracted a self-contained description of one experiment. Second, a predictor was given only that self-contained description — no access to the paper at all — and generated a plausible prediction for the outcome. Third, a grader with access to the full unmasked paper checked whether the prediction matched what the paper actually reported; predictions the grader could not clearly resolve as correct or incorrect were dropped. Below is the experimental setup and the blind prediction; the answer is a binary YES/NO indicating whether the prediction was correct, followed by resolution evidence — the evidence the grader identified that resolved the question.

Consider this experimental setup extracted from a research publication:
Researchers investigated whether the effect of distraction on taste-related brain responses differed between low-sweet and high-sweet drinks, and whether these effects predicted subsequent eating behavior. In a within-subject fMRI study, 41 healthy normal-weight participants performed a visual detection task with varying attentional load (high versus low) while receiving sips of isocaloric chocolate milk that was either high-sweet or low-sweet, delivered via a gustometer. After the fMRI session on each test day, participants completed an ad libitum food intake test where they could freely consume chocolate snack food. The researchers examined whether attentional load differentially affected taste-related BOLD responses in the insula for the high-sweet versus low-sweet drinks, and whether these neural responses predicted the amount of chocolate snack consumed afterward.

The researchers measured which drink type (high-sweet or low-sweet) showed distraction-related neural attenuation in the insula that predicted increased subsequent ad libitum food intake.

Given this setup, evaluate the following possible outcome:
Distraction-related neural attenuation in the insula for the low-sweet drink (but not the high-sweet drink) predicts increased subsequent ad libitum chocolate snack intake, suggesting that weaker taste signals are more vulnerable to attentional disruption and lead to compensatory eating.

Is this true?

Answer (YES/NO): YES